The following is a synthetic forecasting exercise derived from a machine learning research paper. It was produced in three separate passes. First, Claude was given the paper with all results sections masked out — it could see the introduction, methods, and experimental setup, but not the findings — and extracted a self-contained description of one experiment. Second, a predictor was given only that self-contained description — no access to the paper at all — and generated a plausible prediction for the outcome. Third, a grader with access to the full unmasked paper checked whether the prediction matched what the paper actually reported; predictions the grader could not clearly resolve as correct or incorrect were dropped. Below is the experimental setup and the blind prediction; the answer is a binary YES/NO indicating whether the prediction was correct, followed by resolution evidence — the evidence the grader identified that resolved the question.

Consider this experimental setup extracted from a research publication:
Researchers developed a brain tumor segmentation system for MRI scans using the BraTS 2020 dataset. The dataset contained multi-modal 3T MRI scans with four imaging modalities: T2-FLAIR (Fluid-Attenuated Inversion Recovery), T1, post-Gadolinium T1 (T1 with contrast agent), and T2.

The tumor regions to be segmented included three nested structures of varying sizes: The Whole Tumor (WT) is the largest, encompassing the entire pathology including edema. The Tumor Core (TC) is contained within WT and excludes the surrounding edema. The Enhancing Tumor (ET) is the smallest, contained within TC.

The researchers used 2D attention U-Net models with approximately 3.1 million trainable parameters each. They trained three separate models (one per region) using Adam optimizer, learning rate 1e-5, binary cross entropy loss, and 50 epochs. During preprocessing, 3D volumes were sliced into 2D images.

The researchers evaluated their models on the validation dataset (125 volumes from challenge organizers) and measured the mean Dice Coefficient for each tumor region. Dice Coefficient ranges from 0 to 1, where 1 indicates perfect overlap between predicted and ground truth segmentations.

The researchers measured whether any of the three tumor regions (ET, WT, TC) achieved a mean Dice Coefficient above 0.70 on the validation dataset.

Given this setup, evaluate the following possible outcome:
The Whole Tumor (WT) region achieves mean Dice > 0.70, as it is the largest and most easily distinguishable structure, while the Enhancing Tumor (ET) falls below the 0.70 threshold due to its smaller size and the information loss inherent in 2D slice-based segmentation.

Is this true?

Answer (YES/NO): YES